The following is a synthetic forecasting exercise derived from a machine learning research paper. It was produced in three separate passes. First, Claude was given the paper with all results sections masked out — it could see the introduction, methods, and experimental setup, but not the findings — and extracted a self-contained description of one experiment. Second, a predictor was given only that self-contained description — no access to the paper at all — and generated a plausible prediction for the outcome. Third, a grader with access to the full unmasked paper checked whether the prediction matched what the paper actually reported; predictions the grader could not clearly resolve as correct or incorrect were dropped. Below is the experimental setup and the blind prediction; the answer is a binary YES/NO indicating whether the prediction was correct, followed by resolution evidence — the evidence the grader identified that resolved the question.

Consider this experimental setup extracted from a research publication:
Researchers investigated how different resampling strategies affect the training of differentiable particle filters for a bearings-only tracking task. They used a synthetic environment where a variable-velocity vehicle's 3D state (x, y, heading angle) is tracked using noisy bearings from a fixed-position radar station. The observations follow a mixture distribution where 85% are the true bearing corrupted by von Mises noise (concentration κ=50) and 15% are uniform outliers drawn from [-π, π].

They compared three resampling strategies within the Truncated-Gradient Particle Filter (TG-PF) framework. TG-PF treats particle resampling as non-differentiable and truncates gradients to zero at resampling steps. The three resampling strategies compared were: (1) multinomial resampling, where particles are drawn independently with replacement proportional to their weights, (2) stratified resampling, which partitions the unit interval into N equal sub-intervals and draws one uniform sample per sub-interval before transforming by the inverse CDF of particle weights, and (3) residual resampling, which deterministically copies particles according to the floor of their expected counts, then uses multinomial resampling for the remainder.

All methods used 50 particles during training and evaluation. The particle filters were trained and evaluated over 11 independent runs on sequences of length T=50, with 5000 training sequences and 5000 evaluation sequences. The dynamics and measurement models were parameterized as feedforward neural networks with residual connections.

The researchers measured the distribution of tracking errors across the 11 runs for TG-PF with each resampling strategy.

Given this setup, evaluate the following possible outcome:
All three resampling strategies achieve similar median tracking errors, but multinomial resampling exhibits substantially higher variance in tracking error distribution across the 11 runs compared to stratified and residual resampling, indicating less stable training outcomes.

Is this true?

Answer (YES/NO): NO